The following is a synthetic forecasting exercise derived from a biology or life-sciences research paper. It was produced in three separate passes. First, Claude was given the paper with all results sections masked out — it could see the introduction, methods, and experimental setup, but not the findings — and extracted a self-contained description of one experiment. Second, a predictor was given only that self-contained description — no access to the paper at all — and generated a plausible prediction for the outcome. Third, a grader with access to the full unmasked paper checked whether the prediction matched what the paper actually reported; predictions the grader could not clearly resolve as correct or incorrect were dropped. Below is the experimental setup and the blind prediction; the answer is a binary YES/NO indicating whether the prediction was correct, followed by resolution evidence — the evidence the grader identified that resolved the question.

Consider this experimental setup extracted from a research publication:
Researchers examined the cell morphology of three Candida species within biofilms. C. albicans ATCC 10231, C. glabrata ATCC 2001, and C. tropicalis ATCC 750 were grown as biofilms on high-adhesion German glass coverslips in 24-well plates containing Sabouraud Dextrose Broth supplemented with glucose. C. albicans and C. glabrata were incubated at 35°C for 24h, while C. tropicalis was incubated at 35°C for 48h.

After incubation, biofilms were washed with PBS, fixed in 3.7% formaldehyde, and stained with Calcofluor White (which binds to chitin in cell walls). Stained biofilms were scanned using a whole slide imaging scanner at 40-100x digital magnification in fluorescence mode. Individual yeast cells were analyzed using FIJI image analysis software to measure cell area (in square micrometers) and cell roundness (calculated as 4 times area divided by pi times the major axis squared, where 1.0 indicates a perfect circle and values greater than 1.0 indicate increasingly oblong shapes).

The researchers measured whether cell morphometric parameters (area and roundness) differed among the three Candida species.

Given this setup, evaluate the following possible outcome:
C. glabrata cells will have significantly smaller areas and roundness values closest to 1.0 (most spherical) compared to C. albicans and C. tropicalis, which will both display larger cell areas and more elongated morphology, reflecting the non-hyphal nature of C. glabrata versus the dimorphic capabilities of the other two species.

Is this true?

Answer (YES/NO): YES